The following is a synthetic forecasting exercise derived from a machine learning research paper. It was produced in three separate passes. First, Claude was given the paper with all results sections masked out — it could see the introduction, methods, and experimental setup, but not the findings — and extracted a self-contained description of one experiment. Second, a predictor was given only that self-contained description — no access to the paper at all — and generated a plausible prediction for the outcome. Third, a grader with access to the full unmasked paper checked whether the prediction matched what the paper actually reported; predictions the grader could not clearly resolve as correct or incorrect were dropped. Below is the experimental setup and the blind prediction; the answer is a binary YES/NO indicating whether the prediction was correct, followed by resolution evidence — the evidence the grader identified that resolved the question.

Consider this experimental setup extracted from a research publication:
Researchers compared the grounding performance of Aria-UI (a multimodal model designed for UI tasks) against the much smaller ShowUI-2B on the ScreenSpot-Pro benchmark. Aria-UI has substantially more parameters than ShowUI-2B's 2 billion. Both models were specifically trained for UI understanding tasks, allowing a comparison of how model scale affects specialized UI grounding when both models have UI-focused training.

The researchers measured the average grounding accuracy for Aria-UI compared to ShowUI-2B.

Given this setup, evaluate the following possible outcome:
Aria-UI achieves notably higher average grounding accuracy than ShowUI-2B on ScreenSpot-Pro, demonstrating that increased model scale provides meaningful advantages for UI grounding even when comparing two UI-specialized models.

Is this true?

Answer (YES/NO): YES